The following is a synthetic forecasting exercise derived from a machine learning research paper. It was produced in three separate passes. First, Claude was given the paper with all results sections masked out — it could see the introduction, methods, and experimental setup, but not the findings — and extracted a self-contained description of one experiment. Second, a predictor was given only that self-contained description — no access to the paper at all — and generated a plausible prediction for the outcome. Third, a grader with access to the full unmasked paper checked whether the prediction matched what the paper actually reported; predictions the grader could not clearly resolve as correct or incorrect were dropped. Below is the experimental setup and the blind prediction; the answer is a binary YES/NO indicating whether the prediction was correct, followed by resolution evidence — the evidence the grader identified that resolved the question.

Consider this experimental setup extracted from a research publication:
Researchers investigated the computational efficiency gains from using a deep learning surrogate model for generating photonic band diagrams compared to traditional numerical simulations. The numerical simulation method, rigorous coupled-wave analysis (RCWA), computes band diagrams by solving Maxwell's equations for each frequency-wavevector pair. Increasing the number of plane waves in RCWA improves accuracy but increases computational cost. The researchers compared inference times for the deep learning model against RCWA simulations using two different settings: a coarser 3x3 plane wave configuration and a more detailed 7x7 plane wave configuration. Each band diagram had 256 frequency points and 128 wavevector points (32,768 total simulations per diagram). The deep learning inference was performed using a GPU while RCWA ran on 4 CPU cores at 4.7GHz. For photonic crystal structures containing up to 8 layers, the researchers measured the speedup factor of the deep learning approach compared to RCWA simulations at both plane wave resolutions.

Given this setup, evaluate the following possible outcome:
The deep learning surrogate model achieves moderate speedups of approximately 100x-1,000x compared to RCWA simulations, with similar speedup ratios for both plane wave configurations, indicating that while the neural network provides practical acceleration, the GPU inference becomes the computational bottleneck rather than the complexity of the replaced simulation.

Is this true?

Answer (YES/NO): NO